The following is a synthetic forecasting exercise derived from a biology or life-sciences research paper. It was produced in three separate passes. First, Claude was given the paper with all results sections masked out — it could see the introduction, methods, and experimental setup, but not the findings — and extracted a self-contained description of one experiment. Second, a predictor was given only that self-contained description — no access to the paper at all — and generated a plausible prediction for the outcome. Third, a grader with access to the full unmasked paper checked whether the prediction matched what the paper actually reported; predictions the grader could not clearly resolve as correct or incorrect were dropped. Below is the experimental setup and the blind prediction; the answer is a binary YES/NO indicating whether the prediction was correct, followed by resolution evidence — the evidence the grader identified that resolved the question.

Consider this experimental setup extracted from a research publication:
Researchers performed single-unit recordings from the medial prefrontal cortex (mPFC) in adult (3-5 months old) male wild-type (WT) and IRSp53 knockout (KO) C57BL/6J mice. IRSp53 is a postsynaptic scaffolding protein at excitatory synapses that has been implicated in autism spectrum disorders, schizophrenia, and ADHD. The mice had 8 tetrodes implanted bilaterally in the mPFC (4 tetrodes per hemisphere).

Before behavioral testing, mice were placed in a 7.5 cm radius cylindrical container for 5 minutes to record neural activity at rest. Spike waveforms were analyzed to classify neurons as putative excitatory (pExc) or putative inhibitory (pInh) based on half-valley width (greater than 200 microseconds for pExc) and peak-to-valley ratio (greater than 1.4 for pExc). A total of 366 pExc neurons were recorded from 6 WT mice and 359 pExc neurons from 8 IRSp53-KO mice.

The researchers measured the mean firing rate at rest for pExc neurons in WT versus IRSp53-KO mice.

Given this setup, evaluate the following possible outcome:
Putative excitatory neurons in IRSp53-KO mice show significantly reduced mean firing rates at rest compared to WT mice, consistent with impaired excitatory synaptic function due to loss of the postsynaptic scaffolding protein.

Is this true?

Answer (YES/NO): NO